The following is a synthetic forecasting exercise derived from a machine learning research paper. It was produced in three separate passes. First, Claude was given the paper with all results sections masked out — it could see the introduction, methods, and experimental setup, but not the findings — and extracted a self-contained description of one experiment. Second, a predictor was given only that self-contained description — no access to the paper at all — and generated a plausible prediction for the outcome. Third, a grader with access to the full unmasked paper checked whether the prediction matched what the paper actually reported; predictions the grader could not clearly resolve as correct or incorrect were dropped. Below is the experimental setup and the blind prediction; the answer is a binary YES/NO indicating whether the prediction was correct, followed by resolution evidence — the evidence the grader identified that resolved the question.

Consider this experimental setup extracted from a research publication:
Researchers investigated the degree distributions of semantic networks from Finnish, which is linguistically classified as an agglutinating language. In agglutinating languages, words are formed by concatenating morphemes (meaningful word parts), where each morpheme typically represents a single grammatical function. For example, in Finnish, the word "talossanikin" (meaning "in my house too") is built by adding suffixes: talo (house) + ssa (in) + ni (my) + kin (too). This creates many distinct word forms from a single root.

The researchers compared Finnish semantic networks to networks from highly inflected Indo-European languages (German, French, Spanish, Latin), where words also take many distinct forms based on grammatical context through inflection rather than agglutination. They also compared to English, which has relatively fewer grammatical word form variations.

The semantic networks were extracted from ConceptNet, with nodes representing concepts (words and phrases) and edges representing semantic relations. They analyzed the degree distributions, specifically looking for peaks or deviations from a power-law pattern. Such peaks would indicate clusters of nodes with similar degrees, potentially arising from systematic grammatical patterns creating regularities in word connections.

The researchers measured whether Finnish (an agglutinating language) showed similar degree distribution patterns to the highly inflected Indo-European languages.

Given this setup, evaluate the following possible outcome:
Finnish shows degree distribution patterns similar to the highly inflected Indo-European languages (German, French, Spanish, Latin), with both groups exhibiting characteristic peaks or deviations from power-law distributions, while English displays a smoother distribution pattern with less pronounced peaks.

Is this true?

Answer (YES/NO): YES